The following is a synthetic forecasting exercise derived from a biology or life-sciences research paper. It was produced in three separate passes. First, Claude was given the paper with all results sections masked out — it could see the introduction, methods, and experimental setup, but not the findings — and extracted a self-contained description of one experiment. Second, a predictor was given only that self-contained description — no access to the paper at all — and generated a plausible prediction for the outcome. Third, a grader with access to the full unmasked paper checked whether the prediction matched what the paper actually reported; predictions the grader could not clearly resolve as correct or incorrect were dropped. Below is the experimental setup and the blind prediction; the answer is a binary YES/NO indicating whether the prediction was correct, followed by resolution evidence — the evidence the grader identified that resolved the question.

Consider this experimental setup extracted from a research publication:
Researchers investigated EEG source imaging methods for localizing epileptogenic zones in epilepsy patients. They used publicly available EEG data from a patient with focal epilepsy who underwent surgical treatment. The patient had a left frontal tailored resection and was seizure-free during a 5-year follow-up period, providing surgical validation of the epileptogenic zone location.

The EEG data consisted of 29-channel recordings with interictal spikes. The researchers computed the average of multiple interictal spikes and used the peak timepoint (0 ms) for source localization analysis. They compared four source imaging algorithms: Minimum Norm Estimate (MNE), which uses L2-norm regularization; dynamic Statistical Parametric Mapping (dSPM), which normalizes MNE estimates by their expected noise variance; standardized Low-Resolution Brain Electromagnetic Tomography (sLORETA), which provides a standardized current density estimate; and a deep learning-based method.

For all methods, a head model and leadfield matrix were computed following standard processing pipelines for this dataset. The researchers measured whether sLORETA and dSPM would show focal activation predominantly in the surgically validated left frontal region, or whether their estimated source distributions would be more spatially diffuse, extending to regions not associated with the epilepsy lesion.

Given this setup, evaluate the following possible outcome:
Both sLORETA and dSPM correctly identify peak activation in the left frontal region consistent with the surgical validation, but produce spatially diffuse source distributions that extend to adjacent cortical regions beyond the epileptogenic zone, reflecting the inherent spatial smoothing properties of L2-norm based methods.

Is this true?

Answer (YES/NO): YES